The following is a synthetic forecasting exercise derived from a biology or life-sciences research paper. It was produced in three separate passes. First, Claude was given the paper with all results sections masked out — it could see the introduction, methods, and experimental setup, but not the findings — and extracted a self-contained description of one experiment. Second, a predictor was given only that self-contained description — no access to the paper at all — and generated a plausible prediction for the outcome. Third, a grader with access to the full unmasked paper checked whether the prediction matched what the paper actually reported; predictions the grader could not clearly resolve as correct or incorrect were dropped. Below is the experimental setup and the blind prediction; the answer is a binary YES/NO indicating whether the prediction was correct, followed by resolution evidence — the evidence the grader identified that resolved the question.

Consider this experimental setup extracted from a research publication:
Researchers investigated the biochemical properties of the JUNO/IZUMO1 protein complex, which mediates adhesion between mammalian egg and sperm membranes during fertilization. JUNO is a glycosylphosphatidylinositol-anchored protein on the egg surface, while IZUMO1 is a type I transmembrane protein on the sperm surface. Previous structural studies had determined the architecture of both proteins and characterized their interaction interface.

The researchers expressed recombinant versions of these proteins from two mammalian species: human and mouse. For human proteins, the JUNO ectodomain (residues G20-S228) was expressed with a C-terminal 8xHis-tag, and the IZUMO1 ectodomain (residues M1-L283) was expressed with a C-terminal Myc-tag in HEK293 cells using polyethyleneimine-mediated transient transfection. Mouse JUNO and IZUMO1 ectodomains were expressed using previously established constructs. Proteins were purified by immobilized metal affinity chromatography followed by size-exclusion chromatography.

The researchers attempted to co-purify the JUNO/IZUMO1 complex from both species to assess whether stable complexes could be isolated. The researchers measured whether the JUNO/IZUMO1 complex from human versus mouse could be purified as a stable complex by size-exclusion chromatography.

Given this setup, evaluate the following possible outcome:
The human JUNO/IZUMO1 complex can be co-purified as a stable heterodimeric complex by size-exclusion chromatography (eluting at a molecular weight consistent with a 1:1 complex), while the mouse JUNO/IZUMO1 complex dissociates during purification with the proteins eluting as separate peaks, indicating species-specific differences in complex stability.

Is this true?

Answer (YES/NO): YES